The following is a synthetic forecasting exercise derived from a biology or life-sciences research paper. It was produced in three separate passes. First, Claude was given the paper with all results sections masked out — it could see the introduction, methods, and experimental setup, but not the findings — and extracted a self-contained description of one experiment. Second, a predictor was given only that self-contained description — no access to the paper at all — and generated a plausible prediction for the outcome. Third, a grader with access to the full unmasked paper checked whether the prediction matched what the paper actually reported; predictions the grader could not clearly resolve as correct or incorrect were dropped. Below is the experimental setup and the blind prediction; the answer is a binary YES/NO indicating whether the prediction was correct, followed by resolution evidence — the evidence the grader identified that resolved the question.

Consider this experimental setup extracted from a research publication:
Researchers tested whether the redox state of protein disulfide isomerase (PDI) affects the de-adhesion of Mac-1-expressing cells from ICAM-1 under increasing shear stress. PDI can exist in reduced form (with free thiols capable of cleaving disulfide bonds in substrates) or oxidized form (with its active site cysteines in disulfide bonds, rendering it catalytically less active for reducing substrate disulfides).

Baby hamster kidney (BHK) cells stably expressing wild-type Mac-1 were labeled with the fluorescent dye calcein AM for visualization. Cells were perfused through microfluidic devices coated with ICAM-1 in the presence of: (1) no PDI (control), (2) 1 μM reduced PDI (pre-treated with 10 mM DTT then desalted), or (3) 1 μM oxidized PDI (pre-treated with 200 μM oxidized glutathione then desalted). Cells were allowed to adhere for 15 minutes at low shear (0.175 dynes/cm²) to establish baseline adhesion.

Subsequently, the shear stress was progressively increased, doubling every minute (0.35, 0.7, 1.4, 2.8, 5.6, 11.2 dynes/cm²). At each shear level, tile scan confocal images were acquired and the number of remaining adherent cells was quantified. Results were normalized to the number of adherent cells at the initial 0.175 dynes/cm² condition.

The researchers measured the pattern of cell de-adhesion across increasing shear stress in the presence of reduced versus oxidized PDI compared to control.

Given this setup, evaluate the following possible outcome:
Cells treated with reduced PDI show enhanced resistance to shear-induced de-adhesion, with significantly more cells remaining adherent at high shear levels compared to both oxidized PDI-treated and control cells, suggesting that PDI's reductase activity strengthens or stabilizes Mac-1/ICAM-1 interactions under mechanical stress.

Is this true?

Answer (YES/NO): NO